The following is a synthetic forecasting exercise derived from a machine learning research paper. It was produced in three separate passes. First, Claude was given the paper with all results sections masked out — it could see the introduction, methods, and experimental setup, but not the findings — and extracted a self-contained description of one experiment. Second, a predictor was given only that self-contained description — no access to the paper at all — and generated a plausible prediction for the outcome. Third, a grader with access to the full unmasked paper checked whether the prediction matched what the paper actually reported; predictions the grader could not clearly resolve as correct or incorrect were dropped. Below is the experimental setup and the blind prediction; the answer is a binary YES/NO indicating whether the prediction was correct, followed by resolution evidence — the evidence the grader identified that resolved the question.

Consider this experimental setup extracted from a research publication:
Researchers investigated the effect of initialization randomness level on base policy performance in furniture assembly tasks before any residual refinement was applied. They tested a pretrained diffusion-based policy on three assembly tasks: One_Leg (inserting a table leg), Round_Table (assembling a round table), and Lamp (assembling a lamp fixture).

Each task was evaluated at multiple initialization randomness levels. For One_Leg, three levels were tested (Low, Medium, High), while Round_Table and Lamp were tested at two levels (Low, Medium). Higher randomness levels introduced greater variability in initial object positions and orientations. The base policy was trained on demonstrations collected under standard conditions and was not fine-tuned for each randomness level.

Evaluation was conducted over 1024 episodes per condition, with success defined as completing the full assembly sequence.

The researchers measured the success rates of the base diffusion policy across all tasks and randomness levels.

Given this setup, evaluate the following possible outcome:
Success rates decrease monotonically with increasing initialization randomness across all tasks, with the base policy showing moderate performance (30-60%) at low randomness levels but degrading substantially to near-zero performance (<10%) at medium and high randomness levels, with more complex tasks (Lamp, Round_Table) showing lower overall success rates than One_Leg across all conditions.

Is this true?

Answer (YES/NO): NO